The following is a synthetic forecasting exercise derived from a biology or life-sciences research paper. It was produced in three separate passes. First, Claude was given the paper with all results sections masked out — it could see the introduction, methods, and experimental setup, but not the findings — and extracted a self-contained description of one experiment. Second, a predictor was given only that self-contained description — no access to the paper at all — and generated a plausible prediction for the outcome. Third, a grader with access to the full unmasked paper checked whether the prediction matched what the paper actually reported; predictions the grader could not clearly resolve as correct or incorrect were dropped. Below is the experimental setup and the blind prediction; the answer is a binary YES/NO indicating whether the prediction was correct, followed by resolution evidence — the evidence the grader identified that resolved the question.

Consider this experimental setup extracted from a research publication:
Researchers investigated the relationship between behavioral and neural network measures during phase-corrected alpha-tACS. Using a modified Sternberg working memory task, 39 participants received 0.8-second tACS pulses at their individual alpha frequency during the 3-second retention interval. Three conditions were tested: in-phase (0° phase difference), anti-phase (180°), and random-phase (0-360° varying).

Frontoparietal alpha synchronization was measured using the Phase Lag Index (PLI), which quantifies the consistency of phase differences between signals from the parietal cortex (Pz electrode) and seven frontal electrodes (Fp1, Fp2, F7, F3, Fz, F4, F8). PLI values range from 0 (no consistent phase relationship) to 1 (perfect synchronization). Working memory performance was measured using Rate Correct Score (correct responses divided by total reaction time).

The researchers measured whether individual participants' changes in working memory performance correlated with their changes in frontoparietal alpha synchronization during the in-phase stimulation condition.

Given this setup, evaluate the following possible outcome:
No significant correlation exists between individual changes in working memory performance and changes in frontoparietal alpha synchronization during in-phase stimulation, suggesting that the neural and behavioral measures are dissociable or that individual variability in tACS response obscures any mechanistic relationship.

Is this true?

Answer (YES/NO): NO